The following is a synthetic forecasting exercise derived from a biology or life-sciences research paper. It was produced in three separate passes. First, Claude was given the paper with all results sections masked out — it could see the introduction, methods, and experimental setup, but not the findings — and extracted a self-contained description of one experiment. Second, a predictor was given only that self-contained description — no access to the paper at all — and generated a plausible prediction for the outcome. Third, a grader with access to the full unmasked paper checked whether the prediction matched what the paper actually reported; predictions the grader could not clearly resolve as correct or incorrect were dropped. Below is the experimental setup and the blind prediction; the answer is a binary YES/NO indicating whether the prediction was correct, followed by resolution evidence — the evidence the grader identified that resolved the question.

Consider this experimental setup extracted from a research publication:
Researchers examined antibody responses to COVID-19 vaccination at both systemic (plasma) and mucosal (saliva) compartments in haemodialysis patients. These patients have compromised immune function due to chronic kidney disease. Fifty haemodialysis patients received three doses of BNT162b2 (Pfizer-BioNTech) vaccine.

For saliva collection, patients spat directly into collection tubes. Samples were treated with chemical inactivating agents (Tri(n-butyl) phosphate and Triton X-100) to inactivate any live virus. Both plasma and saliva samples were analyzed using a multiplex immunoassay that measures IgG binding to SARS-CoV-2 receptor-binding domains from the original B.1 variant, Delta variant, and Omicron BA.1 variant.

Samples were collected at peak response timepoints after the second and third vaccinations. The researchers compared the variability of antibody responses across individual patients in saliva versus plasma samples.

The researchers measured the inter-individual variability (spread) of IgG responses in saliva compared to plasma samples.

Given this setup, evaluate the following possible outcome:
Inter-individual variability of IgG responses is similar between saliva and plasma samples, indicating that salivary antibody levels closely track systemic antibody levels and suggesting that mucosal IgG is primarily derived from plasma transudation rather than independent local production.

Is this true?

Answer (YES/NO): NO